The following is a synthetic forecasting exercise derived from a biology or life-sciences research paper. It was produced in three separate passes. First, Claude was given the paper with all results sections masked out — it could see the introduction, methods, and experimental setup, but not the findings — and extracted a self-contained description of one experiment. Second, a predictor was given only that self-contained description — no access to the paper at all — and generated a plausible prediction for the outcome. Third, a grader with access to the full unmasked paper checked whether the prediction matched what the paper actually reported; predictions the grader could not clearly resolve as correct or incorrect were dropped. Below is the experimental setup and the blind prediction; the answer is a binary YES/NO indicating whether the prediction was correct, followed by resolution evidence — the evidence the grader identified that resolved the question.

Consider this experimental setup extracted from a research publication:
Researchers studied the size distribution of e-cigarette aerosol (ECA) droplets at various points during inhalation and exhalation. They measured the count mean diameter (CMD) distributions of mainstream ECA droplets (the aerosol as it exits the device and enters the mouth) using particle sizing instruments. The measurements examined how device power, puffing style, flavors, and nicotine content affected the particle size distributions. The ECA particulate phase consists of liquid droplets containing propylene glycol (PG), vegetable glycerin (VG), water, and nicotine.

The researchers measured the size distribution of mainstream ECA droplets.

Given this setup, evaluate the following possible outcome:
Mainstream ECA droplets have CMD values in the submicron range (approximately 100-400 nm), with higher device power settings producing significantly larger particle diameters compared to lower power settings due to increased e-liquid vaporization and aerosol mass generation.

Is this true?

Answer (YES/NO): NO